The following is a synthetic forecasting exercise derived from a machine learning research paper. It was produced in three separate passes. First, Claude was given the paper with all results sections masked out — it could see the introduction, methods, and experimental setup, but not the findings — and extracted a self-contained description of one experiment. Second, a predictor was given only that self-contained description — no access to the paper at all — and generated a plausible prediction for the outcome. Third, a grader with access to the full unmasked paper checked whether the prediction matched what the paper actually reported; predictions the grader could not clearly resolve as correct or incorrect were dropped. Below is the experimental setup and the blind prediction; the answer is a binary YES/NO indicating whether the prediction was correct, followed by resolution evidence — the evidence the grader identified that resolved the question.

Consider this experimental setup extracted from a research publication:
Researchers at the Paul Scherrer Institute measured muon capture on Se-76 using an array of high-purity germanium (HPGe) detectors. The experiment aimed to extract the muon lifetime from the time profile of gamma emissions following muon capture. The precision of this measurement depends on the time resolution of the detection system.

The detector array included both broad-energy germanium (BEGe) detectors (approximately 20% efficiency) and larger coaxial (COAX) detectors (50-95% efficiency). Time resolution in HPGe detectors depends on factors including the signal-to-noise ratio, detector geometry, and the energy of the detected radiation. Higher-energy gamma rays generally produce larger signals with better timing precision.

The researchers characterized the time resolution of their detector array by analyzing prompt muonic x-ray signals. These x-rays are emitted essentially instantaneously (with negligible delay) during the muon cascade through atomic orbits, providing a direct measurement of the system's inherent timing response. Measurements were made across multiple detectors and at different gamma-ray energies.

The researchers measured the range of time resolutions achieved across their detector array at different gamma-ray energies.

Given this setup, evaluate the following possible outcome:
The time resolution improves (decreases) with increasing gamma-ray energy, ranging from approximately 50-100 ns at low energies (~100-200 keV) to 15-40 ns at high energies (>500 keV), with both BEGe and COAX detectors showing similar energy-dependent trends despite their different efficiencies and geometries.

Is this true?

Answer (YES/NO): NO